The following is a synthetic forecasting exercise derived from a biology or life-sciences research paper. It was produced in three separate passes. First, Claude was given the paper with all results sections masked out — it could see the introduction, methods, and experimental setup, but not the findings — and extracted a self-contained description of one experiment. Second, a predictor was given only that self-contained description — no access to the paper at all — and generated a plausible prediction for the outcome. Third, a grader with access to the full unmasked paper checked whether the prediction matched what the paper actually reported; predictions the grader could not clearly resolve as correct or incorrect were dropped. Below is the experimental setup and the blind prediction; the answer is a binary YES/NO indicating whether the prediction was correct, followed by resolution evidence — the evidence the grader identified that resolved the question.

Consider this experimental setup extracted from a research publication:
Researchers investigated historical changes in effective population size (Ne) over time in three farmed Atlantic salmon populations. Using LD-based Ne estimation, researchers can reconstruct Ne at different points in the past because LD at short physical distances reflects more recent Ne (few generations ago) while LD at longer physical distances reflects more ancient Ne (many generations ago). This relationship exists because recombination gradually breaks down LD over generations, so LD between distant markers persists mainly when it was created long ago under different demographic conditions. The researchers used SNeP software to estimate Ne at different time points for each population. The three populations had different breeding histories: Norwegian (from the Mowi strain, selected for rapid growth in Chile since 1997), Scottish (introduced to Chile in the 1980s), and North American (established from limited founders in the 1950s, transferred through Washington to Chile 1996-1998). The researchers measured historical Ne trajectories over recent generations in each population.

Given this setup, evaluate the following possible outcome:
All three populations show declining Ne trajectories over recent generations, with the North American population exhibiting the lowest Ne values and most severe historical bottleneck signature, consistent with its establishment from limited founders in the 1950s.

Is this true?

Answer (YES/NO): NO